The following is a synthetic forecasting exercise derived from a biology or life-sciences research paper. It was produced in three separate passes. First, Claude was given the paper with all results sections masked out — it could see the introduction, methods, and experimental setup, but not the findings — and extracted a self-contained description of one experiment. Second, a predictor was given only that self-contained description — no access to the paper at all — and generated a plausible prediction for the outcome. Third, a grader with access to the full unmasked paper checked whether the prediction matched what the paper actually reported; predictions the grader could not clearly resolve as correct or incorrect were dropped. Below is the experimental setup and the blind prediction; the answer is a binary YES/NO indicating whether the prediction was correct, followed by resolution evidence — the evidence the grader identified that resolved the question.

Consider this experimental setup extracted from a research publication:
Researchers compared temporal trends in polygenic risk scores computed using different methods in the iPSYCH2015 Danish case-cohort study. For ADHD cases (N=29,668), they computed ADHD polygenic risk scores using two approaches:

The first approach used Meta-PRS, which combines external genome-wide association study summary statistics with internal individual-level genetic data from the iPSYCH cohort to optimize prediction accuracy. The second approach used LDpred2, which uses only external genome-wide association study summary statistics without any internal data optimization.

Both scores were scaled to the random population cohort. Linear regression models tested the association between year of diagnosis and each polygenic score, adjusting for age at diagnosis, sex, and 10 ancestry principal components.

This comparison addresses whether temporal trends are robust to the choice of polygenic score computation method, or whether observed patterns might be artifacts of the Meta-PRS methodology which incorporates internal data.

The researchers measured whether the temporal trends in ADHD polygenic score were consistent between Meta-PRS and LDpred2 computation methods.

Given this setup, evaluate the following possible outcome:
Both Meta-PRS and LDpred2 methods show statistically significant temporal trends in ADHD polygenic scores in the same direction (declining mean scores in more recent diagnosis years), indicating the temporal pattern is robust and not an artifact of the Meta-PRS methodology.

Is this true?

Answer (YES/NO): YES